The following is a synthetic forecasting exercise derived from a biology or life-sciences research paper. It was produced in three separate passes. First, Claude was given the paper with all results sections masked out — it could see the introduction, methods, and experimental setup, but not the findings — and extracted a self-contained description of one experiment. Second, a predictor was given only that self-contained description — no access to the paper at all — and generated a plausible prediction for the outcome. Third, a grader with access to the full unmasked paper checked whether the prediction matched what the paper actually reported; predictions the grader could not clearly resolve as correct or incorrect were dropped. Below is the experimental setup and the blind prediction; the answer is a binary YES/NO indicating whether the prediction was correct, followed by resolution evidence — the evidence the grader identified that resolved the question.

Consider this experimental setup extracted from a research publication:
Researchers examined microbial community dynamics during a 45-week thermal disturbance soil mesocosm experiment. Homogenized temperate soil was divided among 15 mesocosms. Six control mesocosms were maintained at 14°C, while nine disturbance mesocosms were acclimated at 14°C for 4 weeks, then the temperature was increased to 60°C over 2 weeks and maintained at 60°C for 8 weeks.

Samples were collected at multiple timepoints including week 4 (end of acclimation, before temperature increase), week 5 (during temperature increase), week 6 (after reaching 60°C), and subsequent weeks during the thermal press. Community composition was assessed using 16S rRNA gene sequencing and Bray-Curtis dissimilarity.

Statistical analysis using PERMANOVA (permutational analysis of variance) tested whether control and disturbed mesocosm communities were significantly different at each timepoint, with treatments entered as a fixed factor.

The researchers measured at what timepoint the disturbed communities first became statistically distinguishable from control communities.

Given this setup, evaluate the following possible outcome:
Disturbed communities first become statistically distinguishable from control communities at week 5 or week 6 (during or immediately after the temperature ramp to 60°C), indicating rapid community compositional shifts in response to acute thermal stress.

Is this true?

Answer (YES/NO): YES